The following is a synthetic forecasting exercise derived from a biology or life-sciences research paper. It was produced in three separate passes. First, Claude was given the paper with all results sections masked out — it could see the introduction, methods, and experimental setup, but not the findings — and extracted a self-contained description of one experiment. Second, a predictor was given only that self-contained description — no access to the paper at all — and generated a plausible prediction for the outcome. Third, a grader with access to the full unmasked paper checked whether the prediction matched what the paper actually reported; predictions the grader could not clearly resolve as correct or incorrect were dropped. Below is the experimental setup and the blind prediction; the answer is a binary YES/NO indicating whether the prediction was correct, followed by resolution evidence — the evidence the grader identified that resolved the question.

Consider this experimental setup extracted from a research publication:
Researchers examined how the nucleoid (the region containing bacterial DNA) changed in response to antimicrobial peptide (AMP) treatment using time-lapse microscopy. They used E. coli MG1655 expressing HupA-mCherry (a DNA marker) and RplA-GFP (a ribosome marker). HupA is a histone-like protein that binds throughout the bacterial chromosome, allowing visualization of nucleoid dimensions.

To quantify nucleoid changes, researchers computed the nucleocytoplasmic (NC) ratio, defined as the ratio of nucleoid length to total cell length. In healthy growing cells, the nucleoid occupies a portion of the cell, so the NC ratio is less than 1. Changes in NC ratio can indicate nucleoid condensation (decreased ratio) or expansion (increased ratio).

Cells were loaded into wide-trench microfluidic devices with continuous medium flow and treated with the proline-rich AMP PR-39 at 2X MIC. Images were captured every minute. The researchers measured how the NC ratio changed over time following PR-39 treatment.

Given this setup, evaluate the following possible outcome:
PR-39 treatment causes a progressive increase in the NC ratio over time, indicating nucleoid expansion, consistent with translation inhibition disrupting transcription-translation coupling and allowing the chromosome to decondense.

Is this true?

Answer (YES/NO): NO